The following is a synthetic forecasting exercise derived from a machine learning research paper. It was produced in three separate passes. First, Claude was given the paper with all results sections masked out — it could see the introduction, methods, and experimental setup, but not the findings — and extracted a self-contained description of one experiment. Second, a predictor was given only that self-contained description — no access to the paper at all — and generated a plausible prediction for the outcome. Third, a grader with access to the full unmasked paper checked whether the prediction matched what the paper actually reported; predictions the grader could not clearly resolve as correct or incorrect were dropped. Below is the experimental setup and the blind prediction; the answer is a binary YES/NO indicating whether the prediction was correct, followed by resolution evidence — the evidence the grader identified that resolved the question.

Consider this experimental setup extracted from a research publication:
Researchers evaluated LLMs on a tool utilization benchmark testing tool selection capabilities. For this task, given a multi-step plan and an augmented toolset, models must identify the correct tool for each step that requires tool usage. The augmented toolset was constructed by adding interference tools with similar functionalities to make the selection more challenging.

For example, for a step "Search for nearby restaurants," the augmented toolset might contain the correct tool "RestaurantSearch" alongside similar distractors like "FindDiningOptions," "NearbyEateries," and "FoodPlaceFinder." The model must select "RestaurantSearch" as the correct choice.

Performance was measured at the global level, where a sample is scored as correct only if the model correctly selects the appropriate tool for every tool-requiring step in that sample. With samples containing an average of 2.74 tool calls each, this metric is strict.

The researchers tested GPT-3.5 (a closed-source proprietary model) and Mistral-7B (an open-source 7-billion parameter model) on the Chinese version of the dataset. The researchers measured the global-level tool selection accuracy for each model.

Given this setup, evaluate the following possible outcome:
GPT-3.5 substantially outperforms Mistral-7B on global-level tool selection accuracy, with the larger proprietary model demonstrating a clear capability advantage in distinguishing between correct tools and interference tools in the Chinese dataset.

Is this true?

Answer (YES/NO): NO